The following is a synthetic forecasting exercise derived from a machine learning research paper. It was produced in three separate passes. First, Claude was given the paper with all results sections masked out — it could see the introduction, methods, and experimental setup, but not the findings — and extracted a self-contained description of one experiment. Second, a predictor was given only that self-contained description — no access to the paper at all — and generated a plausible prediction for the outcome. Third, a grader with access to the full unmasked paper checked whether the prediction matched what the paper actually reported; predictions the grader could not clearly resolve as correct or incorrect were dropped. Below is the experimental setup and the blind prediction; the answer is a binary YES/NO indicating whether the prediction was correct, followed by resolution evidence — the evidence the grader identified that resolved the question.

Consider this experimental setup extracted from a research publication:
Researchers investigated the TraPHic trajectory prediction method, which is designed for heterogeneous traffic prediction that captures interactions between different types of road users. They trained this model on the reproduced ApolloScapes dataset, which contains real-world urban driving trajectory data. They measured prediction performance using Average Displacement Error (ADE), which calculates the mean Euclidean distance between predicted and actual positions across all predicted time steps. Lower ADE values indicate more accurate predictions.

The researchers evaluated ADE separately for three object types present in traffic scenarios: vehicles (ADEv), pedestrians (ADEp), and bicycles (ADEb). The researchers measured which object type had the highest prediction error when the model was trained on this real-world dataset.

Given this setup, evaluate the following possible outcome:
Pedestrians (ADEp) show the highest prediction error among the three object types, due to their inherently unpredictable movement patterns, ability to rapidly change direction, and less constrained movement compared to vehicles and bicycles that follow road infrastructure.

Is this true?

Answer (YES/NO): NO